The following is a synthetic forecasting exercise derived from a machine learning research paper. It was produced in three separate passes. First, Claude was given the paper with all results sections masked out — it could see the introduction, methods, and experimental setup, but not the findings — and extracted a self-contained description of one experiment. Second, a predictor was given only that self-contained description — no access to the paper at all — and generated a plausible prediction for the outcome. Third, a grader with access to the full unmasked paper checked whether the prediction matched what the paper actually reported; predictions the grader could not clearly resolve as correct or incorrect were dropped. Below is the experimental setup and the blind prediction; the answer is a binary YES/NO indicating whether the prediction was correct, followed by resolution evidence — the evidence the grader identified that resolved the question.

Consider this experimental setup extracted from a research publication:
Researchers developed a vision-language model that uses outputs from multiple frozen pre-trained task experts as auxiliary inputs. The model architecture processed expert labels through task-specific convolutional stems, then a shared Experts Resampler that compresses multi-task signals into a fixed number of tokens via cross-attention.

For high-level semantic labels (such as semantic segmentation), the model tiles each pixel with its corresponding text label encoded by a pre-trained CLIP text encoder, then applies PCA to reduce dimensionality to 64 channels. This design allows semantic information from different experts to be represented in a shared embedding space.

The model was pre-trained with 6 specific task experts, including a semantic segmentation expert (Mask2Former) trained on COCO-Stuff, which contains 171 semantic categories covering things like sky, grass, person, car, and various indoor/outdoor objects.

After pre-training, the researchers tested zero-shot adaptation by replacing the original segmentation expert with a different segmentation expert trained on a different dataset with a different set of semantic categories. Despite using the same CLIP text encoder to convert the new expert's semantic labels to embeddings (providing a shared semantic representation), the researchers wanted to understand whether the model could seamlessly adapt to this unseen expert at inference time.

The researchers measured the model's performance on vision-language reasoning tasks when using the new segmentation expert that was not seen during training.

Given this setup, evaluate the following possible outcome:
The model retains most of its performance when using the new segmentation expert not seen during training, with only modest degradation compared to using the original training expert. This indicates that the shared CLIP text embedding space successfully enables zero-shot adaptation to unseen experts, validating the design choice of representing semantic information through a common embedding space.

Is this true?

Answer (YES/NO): NO